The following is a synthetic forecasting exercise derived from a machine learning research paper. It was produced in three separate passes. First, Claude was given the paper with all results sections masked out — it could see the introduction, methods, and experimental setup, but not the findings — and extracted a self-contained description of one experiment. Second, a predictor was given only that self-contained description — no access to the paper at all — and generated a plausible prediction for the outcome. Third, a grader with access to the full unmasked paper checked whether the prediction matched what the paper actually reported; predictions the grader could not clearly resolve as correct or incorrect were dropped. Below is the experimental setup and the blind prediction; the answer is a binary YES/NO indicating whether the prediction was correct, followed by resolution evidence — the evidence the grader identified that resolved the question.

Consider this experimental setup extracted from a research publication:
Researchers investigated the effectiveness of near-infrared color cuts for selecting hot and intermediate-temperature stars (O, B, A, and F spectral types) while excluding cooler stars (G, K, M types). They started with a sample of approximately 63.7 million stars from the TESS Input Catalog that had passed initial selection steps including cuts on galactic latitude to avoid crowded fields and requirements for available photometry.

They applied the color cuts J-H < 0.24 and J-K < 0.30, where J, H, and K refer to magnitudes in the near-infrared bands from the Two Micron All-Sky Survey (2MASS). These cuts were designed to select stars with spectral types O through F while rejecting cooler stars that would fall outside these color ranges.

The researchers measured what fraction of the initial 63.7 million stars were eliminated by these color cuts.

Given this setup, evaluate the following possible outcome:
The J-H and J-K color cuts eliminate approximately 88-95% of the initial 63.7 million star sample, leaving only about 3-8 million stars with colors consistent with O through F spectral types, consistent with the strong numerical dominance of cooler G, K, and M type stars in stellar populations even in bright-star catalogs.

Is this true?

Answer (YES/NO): YES